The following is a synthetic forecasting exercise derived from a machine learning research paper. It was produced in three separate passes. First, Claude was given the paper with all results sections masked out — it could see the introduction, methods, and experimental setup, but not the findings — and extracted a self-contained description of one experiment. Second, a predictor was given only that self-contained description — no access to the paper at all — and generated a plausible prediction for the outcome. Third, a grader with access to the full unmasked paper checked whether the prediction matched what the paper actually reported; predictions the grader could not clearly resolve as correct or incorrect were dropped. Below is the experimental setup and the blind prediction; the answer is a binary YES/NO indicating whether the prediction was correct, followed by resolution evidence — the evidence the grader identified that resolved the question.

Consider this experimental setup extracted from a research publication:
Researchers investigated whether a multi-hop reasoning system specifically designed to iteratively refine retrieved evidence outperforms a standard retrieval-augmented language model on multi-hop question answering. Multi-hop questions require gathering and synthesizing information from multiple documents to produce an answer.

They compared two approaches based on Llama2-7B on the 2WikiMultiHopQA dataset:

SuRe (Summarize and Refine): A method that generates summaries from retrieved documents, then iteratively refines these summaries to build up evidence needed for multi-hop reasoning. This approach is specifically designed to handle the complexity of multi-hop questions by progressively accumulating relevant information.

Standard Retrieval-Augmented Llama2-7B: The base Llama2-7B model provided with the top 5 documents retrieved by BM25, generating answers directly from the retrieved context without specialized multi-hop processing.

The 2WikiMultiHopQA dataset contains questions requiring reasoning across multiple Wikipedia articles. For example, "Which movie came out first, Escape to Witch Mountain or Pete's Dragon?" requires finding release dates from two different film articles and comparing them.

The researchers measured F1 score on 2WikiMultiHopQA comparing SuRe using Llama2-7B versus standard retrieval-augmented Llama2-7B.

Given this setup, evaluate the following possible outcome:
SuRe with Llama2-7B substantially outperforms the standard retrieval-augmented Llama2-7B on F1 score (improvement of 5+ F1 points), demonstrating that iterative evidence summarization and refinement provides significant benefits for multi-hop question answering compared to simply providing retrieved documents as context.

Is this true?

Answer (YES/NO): NO